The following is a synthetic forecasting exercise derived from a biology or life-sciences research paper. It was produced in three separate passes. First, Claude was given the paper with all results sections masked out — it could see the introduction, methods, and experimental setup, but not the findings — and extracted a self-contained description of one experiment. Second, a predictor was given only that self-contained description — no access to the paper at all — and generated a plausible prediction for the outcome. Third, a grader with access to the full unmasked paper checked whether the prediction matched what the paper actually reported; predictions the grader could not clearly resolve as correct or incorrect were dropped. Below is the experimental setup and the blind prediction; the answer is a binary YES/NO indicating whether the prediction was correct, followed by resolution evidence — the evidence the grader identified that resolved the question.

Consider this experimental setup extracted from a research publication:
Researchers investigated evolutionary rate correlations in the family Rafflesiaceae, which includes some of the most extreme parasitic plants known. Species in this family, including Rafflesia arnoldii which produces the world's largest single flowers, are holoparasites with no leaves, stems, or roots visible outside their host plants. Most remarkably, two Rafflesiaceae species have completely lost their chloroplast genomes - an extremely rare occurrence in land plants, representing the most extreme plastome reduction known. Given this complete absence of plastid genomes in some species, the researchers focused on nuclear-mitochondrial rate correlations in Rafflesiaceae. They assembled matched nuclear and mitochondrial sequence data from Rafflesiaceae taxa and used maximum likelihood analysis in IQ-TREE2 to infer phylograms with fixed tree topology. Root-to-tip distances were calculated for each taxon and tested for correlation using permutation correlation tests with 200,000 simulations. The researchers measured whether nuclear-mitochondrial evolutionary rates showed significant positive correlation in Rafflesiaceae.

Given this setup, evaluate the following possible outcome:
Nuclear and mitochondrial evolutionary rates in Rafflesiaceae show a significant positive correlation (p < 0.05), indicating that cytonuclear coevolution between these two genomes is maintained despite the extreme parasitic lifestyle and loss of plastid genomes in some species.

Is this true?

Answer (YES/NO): NO